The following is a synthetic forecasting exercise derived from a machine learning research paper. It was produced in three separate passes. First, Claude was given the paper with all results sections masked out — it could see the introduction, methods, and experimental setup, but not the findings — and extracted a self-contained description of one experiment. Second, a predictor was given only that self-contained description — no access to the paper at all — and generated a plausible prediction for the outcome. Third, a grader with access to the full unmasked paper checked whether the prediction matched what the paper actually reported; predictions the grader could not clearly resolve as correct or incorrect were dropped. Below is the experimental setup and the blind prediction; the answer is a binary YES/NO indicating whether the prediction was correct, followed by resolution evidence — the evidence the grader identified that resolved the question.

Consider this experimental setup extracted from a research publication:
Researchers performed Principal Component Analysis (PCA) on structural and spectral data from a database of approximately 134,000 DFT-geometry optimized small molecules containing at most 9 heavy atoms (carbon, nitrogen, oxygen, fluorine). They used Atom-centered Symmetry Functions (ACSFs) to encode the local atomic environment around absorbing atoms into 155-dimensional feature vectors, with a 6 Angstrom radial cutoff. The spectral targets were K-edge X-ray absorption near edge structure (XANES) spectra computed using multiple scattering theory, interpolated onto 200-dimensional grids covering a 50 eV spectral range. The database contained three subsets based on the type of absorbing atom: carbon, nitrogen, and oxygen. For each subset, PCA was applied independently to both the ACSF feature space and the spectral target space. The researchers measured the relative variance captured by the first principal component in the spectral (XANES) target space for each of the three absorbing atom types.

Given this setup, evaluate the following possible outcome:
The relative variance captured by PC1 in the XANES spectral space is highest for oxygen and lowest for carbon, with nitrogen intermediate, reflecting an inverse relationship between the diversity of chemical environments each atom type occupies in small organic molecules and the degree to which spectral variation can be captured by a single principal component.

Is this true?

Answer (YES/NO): YES